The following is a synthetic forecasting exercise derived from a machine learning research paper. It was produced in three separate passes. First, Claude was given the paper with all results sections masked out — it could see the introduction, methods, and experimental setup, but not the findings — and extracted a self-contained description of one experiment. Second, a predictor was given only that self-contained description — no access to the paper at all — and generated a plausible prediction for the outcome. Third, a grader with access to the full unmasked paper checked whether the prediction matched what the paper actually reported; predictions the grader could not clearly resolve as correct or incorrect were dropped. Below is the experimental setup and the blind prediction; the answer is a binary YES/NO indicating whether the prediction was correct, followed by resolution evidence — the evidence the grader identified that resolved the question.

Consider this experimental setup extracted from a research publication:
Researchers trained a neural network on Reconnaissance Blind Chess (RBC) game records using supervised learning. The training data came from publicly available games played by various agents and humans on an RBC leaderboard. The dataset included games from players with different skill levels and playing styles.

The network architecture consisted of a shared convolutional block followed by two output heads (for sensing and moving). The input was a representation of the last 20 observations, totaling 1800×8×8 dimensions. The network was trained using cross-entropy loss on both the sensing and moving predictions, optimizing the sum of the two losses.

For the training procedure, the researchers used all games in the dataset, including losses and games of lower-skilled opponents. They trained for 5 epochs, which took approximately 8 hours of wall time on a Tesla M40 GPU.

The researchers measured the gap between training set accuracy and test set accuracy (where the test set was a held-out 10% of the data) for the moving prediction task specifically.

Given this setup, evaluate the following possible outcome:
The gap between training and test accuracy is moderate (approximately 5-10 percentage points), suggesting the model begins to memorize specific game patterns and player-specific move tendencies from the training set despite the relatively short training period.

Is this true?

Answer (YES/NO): YES